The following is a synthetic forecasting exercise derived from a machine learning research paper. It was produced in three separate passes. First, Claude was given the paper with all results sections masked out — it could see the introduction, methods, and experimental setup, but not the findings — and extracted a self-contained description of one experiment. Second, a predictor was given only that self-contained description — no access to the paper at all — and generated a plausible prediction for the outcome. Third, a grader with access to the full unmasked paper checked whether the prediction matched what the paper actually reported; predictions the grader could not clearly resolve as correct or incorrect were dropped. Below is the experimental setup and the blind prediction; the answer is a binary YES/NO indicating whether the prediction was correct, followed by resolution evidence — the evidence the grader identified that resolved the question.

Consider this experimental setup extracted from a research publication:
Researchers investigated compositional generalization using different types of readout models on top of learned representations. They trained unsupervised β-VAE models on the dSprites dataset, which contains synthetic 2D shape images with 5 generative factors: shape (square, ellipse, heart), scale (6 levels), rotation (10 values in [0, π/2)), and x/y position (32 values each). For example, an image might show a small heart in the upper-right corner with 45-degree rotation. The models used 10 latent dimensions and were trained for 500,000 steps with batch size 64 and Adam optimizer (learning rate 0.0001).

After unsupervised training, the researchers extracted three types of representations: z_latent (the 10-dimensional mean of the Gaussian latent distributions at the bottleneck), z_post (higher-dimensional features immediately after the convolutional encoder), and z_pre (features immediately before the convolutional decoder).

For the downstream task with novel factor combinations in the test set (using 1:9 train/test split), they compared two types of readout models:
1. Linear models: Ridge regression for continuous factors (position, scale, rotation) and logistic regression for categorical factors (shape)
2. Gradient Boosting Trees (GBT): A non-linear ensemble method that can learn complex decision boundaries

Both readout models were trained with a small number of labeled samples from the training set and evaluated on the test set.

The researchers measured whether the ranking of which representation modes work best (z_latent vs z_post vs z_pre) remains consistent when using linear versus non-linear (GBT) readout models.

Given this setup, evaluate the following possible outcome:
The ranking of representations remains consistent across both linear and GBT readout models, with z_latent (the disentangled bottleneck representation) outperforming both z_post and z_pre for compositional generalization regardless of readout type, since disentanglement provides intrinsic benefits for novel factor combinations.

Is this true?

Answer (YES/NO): NO